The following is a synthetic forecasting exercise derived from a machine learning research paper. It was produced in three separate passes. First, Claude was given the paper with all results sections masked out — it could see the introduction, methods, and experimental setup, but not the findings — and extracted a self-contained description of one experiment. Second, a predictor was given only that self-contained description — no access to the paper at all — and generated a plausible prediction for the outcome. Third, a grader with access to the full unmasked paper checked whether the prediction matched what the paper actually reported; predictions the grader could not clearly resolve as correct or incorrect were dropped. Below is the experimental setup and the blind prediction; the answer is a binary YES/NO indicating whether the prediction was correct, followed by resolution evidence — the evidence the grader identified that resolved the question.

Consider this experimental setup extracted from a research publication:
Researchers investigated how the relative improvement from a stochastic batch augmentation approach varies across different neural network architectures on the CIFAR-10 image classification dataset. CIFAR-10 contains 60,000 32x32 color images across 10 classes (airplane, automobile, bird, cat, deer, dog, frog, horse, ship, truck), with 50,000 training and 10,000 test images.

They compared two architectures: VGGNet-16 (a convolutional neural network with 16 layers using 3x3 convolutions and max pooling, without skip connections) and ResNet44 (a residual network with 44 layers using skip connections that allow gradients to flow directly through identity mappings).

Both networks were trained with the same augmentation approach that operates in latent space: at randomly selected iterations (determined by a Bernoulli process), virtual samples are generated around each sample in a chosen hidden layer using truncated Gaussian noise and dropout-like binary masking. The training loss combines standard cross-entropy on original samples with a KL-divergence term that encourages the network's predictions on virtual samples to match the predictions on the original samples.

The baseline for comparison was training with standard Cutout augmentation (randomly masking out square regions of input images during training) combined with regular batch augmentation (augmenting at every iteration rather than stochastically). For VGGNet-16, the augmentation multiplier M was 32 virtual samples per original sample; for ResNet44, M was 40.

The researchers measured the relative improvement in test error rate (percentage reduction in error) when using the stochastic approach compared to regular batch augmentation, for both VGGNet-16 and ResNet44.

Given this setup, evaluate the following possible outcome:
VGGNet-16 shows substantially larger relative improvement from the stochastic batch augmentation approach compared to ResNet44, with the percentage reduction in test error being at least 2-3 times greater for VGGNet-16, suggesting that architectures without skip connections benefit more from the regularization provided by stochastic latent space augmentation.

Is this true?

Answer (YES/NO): NO